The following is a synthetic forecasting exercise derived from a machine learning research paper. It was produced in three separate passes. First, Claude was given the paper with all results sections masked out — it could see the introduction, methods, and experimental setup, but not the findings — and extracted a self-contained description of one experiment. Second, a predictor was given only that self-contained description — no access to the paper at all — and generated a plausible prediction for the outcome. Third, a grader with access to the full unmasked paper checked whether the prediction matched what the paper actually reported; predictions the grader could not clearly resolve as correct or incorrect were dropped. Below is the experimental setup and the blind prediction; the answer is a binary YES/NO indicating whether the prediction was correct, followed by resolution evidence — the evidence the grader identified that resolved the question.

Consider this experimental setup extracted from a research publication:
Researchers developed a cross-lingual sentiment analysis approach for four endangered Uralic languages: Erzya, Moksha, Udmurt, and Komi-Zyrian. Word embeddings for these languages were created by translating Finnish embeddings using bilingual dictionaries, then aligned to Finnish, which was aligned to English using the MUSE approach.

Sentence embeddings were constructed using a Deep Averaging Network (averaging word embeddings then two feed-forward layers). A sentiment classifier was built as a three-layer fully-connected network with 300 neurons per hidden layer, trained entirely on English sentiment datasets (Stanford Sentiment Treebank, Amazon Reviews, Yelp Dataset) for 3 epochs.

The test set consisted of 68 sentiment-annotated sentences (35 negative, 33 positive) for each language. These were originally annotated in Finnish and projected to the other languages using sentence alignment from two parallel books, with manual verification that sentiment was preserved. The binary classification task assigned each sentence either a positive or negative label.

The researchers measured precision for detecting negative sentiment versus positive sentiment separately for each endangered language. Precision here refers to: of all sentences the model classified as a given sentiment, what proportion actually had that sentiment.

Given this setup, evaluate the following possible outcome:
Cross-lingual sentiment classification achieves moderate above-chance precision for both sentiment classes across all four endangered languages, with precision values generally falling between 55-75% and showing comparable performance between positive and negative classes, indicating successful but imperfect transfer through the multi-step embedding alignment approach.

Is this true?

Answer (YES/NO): YES